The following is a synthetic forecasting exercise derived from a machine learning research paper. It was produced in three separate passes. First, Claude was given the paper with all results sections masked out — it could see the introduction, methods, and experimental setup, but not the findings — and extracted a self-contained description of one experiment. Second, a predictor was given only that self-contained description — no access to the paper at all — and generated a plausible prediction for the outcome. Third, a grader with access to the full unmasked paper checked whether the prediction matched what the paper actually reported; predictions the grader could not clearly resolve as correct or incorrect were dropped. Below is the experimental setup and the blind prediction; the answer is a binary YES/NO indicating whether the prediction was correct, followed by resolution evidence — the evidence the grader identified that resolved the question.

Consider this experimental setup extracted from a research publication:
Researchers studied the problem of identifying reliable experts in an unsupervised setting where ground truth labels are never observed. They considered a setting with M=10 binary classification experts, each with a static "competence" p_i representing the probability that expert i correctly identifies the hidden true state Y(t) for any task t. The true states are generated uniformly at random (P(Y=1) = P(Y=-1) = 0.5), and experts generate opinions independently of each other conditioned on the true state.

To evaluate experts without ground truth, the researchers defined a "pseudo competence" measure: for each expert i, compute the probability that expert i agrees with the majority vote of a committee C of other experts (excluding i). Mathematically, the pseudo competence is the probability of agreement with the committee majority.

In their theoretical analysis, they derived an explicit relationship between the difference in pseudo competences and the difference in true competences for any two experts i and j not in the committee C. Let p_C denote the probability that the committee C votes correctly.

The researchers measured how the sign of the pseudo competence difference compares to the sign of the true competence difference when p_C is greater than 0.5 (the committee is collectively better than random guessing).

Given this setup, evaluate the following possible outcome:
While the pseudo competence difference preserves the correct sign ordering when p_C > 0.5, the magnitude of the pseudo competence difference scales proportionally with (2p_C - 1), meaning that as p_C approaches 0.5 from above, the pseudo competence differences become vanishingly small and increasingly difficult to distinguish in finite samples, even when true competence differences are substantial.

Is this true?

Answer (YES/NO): YES